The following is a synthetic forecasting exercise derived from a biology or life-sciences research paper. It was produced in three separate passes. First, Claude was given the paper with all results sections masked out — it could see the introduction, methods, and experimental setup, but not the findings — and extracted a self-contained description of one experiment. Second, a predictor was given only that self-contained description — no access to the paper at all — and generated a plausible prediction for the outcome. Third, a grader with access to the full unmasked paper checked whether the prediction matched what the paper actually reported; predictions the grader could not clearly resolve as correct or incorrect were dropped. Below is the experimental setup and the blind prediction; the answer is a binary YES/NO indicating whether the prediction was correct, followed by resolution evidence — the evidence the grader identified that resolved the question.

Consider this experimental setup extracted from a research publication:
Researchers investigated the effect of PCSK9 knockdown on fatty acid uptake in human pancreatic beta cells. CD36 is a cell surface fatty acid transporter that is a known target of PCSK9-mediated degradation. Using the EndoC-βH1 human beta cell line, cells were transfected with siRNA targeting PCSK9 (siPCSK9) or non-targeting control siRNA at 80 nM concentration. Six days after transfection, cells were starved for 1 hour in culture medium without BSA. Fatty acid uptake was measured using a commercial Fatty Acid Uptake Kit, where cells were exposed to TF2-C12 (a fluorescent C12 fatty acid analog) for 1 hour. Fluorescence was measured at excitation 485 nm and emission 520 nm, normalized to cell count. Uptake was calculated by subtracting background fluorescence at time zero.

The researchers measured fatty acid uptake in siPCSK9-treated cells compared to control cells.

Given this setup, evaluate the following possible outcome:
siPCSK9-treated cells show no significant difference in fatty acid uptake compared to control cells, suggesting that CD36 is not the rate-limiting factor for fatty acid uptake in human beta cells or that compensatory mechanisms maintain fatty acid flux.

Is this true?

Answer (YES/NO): NO